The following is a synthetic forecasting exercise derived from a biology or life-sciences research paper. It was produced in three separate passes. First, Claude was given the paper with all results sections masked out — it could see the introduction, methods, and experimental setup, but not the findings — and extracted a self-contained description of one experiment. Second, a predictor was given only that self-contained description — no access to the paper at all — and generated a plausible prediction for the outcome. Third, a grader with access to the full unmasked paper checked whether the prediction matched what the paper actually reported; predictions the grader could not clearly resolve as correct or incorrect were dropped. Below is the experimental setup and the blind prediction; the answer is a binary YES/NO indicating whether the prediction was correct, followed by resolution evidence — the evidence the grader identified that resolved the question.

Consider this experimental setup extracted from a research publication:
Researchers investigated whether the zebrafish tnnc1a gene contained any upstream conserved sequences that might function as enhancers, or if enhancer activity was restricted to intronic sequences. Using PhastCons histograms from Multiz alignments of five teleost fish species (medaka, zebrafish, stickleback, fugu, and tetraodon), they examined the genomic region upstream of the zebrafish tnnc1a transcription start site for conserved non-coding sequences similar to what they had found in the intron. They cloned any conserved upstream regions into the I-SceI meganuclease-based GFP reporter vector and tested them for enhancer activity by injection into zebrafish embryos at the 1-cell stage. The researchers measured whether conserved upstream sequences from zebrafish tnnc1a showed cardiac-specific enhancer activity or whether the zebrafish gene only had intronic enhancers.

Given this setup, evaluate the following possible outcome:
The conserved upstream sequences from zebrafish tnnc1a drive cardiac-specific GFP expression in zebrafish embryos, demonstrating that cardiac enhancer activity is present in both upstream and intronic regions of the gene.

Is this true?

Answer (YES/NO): NO